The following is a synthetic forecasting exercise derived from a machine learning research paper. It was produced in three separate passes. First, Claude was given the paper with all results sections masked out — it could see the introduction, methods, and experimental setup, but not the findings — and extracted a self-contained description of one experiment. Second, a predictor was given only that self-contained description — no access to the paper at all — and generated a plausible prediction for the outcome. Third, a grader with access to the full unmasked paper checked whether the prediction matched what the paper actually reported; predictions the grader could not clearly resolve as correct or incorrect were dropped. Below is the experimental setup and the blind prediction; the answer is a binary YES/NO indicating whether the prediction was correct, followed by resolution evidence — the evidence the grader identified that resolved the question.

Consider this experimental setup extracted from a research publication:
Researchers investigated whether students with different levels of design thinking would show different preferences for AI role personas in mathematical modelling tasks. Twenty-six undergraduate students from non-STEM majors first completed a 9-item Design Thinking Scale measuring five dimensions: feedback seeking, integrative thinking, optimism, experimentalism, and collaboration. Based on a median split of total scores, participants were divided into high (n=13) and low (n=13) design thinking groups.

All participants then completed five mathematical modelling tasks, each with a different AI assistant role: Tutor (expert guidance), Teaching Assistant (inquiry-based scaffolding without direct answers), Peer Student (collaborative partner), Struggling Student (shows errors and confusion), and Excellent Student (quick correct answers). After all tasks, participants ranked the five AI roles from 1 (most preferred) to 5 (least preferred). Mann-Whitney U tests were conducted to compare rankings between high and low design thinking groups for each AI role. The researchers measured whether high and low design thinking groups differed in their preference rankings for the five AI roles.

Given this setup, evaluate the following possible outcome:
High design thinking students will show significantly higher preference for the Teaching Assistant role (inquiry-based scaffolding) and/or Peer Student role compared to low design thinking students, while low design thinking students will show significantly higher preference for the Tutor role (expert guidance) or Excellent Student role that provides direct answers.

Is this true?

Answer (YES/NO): NO